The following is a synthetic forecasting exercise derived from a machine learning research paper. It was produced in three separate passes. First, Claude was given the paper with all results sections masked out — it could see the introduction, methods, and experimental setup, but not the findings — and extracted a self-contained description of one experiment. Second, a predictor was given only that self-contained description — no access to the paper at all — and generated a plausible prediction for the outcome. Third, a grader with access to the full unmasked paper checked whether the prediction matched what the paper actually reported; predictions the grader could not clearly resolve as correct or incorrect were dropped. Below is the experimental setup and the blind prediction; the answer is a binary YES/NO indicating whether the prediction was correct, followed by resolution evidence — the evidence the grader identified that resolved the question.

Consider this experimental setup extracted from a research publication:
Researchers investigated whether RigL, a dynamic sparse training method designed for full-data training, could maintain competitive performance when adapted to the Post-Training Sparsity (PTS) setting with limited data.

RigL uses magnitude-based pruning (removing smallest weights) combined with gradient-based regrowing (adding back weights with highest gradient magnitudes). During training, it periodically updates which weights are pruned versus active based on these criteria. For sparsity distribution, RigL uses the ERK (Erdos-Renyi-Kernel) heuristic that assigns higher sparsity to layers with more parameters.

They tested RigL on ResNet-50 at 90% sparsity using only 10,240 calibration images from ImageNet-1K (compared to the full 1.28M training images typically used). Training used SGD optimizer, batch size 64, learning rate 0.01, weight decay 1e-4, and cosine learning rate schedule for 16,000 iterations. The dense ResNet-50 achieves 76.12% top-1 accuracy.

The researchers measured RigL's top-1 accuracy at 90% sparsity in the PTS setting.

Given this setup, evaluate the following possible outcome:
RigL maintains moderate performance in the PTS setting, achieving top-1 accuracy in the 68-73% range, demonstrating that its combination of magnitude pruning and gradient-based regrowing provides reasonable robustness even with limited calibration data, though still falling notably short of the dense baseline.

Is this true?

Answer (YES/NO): NO